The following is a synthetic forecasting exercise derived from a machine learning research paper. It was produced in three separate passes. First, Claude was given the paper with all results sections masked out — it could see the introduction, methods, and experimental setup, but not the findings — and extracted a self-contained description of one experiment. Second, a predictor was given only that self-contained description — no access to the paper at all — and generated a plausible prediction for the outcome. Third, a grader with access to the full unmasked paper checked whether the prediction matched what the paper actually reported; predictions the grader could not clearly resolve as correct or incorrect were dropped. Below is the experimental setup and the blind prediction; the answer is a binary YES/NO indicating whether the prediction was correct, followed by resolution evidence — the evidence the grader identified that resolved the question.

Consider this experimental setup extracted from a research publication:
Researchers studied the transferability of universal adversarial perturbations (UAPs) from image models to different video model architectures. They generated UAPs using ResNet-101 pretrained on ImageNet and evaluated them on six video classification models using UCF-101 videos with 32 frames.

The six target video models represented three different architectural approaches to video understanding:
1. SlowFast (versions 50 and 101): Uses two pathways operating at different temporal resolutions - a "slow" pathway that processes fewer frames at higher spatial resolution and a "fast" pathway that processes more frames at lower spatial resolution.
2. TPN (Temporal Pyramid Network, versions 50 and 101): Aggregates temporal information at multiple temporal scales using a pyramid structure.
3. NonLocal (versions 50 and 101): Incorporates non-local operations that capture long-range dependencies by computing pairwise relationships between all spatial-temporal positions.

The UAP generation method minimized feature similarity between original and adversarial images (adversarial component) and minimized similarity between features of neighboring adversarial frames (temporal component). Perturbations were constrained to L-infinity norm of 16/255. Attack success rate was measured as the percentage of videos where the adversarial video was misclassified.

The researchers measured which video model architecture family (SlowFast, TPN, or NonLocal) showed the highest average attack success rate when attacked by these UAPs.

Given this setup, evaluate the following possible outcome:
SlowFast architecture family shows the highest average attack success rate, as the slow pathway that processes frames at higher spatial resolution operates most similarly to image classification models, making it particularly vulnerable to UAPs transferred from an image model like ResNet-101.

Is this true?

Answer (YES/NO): NO